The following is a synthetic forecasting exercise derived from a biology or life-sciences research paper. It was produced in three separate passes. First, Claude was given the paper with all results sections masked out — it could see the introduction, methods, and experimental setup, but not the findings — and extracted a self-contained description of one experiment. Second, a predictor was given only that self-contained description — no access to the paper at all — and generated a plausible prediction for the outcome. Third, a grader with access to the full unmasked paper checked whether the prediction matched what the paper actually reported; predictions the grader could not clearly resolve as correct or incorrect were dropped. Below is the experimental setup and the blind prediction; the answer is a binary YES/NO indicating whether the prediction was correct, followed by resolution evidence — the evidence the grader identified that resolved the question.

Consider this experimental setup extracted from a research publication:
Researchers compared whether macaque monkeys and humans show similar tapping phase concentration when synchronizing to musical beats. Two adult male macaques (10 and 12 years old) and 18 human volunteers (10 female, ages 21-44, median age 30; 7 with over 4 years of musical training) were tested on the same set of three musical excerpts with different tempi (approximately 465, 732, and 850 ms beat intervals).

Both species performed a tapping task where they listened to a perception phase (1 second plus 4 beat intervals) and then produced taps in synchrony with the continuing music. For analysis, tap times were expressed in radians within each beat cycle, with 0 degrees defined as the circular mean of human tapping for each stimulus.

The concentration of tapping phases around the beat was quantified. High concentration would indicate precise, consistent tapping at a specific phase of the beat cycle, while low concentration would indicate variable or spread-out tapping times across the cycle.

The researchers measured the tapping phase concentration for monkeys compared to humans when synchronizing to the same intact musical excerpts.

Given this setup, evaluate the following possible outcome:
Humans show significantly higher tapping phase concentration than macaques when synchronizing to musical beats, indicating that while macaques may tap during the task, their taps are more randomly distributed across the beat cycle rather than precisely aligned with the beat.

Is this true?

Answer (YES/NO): NO